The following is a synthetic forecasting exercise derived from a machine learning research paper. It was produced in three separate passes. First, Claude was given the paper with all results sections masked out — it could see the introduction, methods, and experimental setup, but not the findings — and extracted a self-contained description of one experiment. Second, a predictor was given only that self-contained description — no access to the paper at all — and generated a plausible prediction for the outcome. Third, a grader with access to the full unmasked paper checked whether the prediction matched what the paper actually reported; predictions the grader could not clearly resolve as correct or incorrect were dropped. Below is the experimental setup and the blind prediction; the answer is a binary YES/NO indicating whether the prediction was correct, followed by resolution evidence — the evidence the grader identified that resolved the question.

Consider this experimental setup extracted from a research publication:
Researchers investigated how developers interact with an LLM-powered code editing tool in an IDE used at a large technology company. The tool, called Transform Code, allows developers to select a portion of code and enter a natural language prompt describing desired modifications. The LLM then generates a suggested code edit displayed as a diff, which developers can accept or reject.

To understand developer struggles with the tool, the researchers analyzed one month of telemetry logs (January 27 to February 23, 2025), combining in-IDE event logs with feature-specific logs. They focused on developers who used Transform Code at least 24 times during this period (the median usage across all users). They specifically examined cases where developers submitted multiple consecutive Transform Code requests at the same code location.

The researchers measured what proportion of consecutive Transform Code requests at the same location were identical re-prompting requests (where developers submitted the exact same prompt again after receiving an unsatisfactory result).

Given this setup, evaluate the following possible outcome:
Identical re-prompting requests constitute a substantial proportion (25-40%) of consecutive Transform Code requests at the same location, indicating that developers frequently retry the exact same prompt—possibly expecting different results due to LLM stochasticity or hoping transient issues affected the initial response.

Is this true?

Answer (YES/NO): NO